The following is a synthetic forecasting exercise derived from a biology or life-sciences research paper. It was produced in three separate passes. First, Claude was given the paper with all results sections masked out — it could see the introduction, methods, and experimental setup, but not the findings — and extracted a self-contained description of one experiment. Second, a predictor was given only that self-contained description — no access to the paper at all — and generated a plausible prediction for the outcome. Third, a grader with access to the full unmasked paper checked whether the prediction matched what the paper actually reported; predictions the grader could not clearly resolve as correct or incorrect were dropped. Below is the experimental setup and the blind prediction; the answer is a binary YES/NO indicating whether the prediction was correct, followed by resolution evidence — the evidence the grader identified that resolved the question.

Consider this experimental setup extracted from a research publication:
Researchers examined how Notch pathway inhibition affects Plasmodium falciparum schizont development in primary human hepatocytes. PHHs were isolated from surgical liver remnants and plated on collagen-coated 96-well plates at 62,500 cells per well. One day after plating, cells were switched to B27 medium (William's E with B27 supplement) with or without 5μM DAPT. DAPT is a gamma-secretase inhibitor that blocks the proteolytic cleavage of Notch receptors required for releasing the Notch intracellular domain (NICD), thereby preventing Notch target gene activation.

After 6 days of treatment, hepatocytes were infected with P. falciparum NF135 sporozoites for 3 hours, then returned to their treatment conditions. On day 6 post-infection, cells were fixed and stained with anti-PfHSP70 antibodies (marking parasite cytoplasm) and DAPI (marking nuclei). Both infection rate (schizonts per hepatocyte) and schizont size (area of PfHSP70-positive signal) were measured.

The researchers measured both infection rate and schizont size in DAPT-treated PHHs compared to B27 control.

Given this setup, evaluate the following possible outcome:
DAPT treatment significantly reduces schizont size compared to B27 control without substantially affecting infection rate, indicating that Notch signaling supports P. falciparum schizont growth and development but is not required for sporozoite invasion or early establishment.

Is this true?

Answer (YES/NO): NO